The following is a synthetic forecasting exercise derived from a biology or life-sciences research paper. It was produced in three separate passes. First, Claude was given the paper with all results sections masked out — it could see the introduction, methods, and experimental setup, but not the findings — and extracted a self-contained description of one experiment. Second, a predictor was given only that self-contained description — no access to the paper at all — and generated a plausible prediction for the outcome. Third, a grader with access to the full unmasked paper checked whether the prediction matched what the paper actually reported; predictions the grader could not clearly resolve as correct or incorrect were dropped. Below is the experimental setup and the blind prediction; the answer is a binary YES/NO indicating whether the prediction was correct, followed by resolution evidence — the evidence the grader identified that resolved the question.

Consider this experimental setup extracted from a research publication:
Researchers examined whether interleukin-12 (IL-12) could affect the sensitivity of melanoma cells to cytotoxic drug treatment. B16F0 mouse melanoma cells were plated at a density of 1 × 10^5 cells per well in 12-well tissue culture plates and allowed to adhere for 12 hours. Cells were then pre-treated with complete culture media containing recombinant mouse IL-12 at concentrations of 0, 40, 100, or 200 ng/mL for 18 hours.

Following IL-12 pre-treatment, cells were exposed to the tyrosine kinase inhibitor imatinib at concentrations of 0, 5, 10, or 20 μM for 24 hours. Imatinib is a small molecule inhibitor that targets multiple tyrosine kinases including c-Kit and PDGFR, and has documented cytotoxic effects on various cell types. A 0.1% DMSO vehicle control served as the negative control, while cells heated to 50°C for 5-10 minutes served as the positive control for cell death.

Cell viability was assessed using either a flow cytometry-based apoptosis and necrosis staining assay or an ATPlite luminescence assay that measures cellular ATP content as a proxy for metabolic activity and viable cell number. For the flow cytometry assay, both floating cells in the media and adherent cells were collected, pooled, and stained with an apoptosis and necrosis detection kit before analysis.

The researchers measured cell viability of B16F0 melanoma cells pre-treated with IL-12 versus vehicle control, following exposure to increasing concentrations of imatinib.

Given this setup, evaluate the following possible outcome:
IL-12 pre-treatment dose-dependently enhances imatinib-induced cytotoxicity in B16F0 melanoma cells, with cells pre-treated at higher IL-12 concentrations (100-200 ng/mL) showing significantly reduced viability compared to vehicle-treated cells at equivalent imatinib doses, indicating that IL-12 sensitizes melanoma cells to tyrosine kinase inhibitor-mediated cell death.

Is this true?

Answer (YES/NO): NO